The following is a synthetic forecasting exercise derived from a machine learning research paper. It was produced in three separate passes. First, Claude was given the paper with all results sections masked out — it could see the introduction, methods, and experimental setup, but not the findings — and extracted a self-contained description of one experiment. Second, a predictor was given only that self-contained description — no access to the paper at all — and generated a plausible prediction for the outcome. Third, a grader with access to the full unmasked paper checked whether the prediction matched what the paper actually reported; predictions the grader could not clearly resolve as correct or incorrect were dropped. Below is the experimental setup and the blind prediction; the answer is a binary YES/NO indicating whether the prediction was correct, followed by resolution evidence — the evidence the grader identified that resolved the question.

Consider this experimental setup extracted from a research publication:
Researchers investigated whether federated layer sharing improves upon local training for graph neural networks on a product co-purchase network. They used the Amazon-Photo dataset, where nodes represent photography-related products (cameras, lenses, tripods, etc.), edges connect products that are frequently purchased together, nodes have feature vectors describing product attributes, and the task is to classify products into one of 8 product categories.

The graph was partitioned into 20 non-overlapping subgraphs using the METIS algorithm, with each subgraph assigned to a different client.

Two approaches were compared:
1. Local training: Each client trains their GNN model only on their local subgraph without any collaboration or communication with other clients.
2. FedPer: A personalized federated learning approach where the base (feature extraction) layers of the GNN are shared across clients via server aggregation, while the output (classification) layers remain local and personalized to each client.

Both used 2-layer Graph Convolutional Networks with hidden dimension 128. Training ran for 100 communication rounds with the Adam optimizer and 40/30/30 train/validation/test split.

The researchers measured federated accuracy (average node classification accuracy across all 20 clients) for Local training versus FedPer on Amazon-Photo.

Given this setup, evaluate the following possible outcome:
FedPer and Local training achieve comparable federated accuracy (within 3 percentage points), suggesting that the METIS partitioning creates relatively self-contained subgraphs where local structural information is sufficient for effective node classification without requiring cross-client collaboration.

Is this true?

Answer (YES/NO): YES